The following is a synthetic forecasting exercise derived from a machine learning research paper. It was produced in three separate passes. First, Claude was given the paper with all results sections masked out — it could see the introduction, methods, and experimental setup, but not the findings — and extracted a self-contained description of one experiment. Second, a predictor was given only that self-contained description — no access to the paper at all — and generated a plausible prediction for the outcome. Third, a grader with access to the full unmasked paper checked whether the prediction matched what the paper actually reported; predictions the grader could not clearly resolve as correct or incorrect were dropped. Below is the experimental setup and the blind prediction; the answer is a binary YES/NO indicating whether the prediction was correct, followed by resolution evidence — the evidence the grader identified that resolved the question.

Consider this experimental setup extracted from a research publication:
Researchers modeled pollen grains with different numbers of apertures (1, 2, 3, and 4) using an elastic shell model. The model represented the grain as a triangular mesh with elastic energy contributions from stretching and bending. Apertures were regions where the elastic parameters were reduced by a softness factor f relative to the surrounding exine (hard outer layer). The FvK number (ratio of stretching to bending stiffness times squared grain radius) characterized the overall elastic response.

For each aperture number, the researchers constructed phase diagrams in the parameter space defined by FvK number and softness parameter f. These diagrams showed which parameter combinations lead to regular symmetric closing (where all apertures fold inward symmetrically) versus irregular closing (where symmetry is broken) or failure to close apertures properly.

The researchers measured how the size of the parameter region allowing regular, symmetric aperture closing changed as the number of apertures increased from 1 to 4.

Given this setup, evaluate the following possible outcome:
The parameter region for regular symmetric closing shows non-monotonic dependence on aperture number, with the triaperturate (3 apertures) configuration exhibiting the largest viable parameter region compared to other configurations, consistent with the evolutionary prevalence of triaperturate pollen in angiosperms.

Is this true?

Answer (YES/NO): NO